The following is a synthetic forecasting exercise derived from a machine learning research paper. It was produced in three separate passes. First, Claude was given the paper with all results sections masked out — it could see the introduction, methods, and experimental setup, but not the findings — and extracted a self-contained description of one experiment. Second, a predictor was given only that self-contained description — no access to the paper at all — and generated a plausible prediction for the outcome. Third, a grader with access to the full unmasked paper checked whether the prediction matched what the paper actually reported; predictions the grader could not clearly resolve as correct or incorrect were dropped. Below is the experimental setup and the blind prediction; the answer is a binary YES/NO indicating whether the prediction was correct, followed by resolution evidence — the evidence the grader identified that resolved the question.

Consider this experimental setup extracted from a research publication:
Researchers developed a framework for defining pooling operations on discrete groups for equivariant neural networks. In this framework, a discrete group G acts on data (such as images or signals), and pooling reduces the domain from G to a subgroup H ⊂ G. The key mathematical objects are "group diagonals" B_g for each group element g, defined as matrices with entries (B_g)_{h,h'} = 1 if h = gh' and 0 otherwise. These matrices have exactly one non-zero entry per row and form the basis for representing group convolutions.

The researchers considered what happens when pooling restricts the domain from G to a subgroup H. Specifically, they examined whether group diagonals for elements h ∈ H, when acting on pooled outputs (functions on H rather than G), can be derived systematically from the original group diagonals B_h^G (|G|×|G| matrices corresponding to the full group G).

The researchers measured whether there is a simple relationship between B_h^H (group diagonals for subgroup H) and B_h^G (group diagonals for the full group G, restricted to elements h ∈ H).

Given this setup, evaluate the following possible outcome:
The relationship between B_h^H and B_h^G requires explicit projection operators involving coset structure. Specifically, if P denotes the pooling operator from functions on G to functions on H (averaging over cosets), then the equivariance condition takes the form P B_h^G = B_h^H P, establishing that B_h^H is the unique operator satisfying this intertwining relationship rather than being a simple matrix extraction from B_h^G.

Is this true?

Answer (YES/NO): NO